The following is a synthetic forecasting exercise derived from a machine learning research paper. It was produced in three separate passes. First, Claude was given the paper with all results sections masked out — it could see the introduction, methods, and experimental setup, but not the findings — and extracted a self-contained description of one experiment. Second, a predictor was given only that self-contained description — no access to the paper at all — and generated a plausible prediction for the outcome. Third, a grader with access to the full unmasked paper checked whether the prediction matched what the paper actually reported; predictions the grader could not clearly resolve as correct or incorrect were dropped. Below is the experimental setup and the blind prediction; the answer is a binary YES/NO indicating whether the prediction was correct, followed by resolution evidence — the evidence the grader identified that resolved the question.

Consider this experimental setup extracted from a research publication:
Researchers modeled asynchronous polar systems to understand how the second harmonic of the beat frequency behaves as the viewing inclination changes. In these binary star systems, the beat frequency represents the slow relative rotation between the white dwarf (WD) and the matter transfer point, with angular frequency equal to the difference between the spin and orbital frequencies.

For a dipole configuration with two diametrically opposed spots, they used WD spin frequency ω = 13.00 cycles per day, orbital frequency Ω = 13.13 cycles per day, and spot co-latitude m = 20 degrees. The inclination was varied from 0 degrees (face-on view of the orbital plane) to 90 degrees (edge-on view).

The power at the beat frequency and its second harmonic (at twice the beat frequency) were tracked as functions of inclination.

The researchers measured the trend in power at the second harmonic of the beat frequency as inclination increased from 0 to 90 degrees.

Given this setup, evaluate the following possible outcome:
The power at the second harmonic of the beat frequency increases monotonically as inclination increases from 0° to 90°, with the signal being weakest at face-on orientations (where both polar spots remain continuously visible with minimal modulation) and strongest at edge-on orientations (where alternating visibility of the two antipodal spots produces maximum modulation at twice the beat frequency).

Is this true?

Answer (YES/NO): NO